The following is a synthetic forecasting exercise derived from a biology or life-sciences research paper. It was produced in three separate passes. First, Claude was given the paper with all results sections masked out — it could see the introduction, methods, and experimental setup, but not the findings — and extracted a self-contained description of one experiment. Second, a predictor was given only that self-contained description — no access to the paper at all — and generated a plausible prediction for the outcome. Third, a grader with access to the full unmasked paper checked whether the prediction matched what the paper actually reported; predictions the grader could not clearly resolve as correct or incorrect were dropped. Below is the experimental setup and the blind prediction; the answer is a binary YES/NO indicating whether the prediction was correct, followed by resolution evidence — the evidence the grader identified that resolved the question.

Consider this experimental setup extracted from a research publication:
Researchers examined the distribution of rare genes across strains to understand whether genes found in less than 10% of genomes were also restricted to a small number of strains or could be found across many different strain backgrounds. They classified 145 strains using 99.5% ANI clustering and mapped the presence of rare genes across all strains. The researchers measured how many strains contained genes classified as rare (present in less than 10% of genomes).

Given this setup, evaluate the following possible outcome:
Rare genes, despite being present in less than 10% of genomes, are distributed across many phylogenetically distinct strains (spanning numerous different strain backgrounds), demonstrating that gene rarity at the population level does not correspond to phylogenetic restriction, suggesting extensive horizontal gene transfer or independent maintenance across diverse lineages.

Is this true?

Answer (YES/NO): NO